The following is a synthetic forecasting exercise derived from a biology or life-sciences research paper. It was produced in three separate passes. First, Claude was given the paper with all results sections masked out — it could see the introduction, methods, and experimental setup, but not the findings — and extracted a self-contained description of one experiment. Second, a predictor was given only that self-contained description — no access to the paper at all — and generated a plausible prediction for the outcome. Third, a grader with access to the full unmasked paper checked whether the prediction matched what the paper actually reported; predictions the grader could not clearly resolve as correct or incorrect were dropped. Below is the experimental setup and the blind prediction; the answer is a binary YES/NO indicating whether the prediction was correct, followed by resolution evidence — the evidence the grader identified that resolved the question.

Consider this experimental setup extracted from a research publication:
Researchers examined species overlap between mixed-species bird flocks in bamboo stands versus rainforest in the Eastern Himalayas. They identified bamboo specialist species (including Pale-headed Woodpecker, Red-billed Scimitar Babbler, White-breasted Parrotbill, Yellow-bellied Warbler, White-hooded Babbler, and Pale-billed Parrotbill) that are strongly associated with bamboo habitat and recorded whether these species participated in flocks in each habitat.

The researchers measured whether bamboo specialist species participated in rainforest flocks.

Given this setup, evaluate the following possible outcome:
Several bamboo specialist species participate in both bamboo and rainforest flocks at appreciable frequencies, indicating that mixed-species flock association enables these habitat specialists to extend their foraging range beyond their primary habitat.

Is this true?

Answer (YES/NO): NO